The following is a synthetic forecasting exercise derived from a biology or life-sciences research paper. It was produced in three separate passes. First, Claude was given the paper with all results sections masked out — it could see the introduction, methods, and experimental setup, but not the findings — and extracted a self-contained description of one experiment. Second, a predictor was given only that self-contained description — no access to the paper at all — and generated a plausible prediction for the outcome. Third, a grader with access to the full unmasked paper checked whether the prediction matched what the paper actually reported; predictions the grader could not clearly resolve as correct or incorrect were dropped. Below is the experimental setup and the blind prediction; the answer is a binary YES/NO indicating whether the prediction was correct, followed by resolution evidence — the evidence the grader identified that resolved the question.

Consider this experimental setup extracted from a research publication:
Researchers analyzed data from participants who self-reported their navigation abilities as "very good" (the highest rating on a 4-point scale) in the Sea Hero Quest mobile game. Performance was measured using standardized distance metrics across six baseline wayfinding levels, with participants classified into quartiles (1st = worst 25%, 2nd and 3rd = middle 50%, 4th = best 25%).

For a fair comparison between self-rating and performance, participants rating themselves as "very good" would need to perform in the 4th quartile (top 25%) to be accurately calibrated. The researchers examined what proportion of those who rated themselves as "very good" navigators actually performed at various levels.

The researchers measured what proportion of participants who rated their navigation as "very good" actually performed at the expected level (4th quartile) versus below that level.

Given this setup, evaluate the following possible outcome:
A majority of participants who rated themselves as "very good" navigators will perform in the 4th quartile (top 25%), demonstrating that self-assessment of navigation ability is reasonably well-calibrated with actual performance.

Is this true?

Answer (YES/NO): NO